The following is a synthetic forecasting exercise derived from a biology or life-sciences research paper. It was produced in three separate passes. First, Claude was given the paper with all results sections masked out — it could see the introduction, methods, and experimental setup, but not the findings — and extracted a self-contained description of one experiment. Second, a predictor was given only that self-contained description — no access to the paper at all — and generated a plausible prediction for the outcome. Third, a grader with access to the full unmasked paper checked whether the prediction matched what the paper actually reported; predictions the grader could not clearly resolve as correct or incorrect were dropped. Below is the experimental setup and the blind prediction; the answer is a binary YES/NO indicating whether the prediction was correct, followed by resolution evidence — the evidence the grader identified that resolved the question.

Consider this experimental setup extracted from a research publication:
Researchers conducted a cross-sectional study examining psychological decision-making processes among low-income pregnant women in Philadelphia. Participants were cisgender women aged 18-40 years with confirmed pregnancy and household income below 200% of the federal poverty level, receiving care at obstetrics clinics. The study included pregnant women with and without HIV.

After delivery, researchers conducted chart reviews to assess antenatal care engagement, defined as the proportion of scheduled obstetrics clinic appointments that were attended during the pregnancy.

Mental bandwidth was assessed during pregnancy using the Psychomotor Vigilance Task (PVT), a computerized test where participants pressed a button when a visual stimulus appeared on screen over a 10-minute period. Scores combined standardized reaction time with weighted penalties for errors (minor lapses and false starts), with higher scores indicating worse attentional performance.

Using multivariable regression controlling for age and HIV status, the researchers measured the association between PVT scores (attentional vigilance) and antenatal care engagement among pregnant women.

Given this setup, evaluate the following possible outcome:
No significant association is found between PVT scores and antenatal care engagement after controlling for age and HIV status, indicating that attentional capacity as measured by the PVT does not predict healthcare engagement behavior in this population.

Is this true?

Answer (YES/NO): YES